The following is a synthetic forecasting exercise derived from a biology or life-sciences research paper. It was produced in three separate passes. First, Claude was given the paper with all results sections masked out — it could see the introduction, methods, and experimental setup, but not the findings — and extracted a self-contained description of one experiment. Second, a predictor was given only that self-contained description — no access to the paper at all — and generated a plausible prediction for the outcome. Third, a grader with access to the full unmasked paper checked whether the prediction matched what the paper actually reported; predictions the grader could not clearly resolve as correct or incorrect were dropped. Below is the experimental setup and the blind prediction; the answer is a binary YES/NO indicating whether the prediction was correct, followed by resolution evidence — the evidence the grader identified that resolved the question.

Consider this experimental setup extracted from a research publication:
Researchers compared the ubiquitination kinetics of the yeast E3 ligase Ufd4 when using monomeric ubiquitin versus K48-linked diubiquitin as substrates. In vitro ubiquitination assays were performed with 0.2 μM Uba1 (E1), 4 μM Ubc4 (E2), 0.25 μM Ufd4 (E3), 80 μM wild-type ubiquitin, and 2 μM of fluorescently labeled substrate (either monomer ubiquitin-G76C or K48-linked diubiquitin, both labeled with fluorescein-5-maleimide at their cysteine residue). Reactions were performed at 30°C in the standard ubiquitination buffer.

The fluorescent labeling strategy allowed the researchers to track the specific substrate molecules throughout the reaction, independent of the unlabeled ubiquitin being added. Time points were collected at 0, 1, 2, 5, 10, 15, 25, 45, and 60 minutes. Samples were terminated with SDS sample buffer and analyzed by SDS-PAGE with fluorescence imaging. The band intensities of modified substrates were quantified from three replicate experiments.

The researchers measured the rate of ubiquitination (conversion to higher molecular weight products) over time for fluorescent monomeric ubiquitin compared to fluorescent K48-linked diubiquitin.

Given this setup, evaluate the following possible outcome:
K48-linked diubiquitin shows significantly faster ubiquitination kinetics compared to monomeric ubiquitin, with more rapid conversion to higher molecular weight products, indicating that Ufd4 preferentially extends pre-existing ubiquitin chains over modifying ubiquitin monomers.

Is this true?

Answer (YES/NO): YES